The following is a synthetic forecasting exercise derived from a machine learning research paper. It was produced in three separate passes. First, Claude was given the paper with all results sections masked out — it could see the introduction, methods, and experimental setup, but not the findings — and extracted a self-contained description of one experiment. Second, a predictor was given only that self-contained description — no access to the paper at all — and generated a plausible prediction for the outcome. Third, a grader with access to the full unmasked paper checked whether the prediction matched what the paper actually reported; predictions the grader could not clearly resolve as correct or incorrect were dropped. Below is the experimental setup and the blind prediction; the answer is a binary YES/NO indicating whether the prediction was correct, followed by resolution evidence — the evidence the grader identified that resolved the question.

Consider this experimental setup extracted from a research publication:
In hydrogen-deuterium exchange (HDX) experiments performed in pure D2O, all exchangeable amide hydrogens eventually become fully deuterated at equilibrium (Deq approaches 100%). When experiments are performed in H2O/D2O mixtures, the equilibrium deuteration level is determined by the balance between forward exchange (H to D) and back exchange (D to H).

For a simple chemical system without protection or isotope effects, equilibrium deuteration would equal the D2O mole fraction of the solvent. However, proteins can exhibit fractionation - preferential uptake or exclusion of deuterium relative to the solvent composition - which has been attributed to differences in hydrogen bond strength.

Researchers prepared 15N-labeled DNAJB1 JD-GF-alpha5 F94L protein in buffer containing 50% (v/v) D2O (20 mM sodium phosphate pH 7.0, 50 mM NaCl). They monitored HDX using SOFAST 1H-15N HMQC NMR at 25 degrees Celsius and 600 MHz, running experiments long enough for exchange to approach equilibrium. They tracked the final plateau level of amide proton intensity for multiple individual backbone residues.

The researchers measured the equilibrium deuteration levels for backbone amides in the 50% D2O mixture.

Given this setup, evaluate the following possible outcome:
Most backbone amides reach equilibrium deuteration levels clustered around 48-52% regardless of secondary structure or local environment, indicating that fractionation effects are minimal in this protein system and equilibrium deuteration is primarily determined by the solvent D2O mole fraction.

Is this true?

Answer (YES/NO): NO